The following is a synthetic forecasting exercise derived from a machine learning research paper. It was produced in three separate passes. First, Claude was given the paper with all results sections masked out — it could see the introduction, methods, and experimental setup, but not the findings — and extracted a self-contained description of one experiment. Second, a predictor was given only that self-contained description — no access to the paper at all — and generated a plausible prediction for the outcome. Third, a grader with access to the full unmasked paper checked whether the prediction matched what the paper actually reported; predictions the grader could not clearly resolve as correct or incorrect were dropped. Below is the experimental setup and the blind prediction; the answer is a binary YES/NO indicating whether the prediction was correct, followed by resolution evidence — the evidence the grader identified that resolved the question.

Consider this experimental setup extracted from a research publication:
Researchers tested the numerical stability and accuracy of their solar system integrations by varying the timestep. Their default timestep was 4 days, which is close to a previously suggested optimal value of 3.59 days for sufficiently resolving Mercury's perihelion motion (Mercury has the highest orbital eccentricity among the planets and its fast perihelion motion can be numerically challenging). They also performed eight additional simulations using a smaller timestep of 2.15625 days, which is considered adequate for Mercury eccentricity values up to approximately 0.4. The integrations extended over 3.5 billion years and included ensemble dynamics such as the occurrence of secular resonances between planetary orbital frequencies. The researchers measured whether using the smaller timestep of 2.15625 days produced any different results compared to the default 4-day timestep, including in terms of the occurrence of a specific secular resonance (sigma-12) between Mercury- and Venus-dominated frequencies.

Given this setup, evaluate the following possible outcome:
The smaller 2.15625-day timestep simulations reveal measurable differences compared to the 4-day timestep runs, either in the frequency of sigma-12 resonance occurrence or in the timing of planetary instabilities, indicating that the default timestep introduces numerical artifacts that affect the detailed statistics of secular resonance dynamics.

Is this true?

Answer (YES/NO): NO